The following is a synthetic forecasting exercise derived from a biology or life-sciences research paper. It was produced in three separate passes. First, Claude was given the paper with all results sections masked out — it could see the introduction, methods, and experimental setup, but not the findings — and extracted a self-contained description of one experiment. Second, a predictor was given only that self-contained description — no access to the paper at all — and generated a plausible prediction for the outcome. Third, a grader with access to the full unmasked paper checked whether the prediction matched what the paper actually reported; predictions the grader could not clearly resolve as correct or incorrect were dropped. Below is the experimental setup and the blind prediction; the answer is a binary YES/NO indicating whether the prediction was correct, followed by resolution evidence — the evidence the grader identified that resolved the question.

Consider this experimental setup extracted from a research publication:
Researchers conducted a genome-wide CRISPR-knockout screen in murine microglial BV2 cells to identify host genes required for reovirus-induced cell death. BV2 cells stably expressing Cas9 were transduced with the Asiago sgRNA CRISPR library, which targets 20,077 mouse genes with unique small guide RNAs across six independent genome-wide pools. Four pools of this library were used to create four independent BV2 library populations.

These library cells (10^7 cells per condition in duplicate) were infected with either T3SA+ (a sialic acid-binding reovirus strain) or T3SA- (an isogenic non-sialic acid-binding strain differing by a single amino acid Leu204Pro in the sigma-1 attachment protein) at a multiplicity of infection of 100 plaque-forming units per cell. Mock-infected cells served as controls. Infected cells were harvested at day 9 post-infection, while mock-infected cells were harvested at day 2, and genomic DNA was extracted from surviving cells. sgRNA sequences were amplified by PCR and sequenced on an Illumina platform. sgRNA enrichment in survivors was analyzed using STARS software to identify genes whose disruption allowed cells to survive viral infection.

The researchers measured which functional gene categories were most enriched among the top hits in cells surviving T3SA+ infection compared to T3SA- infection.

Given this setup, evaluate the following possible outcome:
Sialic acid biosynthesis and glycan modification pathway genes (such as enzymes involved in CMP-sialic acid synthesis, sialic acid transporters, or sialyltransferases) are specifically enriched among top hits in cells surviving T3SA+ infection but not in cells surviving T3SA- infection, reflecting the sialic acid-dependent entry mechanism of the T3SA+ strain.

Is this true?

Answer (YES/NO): YES